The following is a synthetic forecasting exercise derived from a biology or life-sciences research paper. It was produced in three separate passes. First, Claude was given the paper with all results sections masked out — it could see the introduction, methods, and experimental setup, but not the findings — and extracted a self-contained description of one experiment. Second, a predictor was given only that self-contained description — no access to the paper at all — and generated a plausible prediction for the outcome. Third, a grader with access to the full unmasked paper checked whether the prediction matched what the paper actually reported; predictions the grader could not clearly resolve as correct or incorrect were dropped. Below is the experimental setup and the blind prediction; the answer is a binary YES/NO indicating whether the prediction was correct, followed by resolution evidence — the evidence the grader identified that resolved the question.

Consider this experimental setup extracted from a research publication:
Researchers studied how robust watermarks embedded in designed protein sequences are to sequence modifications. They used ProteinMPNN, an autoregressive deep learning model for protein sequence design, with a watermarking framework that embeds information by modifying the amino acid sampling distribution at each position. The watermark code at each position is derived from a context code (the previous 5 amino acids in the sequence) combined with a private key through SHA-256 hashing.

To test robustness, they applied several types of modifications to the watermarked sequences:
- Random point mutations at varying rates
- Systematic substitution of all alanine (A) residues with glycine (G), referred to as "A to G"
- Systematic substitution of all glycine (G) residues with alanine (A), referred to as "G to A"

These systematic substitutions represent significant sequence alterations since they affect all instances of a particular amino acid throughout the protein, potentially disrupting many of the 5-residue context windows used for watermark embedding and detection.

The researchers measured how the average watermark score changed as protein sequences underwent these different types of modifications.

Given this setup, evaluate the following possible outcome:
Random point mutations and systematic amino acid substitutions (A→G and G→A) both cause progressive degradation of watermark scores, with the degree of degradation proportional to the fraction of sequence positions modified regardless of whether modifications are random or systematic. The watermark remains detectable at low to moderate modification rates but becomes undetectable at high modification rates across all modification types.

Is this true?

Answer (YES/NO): NO